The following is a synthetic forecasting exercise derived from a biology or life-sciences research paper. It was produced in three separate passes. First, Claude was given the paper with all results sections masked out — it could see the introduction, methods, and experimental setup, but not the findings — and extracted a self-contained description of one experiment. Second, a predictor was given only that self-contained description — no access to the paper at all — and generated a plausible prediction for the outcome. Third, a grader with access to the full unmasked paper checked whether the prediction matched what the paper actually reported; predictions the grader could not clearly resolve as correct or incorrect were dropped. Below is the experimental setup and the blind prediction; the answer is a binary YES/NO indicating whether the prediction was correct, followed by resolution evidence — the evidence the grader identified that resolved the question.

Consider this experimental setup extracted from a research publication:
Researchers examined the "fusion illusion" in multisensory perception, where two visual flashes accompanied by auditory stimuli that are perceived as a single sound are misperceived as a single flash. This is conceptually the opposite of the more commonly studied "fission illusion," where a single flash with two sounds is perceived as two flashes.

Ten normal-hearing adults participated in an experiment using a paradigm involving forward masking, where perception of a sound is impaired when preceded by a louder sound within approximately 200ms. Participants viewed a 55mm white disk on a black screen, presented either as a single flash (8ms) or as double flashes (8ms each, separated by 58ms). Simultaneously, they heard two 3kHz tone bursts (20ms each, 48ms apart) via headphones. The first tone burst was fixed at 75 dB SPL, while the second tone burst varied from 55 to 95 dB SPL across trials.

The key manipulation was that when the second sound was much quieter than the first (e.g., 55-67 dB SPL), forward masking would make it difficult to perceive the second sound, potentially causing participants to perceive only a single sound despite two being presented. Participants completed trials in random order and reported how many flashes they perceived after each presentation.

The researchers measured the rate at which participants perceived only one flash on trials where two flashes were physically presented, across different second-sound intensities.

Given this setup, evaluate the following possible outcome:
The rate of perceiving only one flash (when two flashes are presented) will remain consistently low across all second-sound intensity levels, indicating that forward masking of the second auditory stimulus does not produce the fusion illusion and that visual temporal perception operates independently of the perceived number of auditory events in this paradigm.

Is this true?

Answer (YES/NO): NO